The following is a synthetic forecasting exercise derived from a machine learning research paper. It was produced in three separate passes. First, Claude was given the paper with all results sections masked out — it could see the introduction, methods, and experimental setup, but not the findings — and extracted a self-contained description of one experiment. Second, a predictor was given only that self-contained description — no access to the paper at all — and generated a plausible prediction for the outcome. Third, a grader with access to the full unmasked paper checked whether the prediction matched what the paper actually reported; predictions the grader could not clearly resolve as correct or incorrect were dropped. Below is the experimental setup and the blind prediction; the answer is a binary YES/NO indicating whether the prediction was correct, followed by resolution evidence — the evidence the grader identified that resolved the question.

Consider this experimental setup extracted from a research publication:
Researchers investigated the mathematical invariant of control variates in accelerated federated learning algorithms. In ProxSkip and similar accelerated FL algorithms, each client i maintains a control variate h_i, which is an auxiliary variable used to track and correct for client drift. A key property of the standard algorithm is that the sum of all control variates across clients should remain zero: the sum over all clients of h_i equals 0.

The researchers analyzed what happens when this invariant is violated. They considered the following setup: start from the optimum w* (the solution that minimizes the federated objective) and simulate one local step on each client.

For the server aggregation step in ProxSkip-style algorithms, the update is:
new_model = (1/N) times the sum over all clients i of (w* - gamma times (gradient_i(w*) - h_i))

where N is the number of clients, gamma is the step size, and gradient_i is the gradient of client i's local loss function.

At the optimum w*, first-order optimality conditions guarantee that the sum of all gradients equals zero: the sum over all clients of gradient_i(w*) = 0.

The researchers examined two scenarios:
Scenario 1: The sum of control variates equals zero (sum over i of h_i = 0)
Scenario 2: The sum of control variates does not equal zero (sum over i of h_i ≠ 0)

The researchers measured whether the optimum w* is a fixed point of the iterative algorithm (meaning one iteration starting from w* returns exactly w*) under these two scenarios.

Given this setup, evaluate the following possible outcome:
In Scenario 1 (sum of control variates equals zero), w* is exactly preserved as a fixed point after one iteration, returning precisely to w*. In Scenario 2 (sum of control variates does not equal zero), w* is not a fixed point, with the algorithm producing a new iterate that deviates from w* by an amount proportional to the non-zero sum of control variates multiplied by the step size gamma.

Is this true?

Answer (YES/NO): YES